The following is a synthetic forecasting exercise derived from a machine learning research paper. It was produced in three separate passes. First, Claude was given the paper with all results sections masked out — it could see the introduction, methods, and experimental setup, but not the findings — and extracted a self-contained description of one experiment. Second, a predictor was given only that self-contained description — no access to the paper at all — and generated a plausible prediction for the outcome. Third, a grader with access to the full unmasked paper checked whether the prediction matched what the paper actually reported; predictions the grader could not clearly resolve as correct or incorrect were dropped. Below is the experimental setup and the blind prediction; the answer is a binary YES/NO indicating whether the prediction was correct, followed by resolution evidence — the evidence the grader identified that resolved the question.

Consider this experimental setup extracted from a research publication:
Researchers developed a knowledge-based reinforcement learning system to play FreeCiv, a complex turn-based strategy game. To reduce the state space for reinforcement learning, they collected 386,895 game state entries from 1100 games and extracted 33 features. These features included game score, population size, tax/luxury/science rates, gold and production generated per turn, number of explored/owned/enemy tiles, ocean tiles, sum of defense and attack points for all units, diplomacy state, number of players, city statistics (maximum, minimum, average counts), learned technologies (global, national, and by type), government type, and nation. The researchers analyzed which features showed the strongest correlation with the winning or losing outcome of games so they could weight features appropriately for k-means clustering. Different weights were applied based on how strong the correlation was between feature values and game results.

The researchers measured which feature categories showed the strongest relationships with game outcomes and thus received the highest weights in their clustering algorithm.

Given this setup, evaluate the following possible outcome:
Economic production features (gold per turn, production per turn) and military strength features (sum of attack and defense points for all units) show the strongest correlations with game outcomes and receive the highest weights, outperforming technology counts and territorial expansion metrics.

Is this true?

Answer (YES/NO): NO